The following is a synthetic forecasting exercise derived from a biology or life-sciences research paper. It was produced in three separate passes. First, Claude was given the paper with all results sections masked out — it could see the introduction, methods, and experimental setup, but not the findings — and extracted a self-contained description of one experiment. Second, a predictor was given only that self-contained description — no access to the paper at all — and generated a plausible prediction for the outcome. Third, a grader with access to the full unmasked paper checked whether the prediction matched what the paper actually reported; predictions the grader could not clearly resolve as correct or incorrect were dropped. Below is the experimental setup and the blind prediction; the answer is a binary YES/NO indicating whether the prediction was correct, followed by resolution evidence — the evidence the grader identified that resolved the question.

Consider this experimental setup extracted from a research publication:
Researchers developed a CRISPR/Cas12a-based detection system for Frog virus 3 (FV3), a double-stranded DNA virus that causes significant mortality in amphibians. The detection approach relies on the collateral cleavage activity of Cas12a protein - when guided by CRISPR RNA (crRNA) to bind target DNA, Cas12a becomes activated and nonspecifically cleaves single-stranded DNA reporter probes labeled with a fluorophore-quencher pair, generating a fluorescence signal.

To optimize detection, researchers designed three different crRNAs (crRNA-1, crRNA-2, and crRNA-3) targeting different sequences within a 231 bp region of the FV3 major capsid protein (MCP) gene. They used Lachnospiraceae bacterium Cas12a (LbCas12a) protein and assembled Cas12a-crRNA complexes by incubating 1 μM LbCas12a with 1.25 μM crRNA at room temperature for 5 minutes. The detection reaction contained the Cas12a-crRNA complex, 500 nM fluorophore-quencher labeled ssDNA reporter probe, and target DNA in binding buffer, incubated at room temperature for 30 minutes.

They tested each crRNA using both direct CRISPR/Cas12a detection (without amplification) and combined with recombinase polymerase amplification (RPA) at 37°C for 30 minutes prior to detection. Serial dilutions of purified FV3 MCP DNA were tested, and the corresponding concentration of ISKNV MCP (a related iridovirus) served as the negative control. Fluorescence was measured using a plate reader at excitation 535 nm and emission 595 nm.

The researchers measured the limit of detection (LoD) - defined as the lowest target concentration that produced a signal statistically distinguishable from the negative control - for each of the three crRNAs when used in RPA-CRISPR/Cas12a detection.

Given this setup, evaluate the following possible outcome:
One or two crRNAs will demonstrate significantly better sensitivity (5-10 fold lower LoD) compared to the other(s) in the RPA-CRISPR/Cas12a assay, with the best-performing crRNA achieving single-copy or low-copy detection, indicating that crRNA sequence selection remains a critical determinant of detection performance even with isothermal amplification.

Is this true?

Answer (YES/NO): NO